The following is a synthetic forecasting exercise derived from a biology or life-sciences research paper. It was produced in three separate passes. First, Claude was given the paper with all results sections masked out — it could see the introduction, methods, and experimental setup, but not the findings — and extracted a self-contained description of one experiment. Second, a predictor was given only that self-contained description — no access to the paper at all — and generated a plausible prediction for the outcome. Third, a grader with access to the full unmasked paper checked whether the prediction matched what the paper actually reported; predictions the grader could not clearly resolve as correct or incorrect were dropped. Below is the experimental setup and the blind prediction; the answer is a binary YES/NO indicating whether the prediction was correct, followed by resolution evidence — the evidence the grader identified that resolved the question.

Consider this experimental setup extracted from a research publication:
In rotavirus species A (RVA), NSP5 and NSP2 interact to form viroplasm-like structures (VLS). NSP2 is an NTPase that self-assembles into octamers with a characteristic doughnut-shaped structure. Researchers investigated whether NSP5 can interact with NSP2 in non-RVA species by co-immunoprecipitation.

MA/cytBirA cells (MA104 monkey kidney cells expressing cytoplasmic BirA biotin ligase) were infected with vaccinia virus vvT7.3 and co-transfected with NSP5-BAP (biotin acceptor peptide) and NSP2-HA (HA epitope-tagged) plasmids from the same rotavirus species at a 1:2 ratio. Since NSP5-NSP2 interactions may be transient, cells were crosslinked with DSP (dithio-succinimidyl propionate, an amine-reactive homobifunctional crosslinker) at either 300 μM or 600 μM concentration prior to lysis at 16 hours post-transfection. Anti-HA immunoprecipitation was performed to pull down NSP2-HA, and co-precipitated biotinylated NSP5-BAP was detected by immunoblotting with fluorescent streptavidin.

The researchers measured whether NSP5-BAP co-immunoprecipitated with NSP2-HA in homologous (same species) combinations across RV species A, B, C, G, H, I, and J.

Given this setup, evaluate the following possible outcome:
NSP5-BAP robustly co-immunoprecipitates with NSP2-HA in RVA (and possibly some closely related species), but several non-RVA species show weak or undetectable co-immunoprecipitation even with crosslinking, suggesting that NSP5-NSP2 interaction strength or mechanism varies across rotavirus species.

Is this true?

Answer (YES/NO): YES